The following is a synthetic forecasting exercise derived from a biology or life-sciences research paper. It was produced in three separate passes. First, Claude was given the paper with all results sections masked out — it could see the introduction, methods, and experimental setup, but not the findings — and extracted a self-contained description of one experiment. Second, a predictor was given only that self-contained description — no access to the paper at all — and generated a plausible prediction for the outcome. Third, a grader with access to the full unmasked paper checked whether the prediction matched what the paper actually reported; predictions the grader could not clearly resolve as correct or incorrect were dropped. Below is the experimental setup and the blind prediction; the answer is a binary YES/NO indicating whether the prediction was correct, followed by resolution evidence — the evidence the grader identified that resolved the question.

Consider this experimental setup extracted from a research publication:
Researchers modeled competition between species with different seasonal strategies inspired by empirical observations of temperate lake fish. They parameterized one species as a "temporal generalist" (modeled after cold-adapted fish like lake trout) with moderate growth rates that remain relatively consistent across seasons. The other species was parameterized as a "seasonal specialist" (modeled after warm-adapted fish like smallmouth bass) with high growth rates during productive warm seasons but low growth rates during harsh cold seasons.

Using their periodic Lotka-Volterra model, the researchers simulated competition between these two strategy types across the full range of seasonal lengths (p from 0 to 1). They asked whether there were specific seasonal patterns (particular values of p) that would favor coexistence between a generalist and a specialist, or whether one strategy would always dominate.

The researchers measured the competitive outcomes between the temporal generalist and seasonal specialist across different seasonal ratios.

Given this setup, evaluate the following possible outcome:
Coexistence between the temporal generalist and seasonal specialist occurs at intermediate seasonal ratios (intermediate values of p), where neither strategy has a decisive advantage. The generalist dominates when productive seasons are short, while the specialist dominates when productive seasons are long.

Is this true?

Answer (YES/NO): YES